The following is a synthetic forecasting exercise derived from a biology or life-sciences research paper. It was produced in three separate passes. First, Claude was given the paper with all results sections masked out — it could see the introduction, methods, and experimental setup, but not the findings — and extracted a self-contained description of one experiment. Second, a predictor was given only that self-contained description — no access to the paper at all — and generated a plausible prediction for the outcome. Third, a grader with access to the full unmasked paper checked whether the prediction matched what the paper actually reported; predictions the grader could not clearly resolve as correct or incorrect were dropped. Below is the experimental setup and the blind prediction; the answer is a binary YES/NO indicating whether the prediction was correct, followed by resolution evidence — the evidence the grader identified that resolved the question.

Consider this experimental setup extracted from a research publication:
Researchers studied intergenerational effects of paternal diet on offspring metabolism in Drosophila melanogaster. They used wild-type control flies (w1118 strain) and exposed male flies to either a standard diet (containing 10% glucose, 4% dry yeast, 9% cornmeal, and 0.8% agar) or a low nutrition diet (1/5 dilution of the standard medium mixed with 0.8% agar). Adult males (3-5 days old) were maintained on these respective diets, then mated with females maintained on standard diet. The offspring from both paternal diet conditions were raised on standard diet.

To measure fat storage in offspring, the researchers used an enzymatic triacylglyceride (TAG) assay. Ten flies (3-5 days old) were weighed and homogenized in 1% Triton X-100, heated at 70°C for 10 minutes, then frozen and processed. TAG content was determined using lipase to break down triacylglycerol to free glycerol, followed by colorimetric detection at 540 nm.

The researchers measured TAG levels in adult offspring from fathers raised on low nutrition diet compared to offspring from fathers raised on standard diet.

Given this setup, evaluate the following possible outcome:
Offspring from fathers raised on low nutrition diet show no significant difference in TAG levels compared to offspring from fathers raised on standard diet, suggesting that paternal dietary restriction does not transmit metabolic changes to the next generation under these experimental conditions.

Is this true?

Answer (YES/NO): NO